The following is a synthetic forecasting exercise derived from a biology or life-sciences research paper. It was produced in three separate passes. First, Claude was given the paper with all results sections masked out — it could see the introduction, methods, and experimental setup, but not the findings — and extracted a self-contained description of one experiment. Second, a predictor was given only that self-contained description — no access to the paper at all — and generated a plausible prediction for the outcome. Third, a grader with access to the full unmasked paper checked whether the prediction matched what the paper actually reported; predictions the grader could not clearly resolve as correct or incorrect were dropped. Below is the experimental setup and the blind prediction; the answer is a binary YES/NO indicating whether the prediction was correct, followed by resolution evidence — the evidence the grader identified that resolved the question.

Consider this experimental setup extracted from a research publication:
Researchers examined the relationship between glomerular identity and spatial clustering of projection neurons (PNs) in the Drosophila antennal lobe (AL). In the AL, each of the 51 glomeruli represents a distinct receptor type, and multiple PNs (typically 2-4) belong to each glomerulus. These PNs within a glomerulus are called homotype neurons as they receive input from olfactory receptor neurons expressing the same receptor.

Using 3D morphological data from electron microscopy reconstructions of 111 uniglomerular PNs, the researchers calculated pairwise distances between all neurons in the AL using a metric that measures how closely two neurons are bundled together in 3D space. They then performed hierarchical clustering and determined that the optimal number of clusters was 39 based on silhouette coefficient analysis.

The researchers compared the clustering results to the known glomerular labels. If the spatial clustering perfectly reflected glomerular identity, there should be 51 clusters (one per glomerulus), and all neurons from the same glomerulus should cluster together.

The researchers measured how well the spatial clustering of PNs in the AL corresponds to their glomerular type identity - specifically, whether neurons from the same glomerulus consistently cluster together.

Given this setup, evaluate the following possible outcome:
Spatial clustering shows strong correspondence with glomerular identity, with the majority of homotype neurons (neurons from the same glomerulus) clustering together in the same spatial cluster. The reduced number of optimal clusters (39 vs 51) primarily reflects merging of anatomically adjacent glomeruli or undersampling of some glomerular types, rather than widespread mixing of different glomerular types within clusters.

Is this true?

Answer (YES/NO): YES